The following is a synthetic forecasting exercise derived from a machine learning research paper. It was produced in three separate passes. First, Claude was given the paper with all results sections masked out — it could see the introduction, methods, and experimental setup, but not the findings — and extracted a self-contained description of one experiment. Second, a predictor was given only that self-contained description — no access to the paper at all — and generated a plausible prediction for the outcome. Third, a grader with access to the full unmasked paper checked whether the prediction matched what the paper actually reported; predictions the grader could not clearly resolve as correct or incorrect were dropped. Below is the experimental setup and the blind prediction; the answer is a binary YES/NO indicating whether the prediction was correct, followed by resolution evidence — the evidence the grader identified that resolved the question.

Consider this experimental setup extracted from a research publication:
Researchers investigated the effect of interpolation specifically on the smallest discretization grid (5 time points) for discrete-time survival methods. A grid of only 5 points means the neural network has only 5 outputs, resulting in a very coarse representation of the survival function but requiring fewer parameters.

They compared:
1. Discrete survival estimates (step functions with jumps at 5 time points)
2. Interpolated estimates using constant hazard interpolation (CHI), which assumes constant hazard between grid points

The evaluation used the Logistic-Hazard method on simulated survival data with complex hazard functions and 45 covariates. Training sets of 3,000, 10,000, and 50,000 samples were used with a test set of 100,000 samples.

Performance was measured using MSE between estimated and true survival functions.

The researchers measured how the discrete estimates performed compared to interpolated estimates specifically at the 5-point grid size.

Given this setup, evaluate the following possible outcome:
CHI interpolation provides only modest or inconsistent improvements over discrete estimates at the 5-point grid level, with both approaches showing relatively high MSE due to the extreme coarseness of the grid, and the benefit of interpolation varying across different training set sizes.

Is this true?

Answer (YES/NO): NO